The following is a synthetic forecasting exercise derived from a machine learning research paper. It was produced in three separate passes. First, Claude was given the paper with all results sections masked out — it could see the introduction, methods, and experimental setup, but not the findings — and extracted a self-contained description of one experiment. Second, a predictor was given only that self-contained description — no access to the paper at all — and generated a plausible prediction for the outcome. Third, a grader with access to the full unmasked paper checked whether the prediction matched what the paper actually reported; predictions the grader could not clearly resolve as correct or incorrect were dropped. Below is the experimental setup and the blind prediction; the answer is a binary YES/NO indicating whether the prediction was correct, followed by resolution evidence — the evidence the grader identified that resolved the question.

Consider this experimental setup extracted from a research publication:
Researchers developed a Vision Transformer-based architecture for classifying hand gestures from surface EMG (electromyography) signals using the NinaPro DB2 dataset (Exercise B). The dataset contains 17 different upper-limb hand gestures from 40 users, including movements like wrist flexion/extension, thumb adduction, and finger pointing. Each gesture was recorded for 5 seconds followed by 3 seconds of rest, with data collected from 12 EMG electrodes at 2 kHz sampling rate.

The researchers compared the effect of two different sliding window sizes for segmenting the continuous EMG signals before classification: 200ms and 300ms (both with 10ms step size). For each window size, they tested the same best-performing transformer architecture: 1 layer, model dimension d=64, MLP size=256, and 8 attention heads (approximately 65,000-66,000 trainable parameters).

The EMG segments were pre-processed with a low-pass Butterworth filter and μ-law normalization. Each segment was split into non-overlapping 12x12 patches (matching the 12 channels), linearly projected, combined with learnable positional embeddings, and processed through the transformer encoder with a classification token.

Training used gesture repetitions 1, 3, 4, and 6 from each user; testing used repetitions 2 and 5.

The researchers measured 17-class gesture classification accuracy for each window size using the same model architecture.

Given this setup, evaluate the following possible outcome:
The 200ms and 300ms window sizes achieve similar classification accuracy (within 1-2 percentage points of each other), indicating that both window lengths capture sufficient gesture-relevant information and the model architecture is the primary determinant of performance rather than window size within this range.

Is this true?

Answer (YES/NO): YES